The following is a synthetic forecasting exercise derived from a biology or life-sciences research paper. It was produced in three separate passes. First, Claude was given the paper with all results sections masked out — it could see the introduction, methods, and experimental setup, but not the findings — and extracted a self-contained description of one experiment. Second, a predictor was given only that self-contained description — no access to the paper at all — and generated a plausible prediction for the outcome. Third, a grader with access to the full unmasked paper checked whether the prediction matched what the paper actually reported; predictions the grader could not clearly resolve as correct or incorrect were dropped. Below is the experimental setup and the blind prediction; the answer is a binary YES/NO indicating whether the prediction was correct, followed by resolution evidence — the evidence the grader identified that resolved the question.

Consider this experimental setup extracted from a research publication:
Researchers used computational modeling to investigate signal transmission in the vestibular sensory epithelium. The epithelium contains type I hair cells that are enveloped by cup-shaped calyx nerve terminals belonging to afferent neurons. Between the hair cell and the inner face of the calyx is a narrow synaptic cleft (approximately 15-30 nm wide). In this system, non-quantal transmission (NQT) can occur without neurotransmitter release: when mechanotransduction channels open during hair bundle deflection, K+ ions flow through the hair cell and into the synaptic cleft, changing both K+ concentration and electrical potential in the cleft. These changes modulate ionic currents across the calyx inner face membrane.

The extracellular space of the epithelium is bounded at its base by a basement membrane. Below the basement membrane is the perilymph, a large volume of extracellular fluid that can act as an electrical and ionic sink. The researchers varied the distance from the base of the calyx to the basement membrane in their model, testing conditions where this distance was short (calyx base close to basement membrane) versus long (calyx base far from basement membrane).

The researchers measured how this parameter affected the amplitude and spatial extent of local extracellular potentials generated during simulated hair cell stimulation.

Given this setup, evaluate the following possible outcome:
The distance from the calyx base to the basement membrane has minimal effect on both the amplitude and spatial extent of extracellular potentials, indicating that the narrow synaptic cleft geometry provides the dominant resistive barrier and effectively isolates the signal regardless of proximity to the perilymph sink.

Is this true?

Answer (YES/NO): NO